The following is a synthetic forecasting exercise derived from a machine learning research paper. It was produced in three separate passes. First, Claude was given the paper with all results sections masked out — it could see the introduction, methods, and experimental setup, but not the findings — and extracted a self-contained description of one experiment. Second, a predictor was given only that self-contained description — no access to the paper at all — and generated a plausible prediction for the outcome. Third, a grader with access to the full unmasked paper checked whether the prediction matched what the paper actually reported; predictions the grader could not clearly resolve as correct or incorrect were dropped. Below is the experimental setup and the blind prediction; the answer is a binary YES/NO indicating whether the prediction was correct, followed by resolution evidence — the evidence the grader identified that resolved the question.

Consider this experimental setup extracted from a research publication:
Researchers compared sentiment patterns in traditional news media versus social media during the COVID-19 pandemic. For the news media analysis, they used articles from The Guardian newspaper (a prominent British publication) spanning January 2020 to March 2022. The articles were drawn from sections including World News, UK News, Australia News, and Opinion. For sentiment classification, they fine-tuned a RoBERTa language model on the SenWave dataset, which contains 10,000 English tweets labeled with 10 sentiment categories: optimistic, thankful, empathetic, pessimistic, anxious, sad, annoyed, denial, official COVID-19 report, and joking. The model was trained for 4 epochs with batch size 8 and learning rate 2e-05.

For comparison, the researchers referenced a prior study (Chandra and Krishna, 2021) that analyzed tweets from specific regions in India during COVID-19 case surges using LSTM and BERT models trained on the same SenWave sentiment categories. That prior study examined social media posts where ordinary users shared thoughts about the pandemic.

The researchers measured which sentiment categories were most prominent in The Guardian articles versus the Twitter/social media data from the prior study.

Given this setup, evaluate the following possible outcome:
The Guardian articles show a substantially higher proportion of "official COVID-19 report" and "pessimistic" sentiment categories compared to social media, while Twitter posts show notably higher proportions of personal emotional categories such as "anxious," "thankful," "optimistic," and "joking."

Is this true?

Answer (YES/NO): NO